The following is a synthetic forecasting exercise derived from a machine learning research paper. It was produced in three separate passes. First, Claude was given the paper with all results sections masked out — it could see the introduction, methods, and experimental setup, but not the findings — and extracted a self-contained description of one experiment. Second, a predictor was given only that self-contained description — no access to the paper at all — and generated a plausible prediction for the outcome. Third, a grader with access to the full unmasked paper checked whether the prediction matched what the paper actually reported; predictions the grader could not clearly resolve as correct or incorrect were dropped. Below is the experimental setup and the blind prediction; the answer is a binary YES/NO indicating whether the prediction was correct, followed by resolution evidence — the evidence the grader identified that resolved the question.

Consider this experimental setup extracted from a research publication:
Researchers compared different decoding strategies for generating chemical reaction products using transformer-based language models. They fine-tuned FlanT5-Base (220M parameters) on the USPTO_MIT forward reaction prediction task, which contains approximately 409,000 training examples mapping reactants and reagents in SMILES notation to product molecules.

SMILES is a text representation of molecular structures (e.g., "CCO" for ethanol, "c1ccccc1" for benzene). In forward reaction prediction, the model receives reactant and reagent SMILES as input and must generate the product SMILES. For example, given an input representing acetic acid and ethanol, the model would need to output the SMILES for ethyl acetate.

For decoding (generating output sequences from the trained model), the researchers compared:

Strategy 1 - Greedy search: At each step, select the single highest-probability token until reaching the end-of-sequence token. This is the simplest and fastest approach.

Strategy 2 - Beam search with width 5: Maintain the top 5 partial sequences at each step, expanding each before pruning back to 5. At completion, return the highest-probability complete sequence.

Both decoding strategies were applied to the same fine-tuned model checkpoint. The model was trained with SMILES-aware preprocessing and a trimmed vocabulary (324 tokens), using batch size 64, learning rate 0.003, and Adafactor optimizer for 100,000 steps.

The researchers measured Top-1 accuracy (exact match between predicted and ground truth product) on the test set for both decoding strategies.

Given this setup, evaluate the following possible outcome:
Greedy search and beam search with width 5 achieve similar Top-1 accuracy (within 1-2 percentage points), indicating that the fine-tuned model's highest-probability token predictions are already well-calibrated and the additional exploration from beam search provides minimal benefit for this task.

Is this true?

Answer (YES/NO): YES